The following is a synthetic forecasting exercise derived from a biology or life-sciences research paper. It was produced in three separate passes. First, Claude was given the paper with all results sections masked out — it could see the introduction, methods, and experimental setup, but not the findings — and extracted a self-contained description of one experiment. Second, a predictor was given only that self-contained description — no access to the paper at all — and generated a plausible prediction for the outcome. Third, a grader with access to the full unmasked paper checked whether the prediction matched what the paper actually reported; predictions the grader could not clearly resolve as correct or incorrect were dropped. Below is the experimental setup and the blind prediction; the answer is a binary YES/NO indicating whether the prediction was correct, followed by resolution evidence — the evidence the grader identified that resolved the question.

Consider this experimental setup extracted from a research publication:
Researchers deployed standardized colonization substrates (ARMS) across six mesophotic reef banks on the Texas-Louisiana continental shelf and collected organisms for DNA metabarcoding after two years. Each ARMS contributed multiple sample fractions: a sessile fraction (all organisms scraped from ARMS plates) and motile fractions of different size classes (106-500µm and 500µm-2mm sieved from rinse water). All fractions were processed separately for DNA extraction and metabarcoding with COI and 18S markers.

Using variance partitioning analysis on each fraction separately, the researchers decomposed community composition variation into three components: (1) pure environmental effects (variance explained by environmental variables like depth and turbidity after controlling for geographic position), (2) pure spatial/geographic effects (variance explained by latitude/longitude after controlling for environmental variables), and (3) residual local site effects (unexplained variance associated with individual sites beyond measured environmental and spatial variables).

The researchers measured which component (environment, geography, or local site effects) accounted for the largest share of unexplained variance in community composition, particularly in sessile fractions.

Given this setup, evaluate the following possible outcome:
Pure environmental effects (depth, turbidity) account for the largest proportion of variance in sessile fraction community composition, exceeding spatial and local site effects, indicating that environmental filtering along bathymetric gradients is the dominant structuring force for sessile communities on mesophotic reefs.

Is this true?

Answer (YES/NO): NO